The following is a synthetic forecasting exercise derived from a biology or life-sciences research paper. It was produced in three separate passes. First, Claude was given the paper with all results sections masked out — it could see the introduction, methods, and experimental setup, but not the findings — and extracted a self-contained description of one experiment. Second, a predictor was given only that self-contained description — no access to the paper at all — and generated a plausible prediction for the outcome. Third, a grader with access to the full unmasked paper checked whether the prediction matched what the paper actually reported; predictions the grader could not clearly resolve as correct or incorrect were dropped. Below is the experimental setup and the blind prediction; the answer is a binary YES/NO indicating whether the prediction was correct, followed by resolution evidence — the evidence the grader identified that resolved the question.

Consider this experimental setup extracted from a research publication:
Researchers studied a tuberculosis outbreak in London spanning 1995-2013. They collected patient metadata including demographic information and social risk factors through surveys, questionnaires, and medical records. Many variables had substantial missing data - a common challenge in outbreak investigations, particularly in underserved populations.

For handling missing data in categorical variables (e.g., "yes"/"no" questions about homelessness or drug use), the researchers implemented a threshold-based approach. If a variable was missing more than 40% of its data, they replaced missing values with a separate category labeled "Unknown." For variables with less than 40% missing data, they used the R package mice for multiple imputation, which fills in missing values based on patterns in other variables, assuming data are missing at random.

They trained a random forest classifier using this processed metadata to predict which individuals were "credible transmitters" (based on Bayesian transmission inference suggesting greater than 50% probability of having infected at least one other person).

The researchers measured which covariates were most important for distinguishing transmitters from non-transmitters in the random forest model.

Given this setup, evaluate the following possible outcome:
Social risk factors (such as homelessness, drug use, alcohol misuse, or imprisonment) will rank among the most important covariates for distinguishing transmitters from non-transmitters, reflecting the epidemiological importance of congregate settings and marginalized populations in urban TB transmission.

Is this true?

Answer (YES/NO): YES